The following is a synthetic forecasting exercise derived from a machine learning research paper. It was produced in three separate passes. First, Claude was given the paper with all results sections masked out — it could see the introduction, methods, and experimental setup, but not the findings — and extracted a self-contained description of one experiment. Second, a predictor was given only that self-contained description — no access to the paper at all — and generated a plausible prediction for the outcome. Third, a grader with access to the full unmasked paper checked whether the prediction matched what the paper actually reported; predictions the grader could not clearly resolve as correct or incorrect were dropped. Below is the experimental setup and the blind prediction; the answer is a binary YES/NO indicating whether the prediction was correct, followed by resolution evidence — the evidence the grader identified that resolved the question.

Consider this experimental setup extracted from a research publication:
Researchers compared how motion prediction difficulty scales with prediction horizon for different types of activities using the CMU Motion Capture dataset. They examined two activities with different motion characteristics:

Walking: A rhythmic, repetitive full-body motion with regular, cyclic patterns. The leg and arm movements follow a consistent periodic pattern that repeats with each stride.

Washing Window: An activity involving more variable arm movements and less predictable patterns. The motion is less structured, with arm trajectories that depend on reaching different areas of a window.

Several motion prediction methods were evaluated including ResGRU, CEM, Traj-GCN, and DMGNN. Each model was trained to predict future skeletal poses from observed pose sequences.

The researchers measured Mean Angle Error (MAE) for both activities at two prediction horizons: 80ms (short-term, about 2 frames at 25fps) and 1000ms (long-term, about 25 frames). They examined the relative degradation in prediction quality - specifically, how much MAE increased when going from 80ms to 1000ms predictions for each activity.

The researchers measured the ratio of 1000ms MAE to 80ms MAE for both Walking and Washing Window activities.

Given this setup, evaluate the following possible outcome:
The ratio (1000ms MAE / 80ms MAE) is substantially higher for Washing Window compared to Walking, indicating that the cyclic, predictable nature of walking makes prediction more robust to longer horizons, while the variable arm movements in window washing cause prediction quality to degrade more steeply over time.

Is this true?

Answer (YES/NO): YES